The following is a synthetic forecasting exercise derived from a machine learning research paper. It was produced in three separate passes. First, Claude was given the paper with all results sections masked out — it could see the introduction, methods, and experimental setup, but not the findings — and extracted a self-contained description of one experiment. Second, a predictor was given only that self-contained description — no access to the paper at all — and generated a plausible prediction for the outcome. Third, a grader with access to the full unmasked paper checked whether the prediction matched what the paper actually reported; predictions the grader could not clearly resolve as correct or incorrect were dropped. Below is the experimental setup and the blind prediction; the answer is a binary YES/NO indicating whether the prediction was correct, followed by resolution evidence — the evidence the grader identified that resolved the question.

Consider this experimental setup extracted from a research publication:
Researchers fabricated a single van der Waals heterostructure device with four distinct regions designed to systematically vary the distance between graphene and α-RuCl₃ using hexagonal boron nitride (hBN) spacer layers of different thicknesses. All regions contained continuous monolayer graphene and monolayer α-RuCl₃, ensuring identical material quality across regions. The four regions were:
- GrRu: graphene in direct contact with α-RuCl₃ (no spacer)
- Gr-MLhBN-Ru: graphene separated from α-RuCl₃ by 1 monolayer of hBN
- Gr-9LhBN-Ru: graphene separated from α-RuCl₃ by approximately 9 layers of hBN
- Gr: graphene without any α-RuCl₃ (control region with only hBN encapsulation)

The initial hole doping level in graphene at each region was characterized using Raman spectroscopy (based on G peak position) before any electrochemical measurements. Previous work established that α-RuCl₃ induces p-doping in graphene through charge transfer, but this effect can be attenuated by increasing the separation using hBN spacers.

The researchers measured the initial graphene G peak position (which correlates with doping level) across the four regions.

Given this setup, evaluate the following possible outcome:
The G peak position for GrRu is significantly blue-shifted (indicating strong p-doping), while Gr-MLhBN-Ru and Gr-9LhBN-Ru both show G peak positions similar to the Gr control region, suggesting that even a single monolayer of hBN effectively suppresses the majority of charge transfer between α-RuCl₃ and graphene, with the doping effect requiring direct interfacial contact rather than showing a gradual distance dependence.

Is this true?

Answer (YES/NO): NO